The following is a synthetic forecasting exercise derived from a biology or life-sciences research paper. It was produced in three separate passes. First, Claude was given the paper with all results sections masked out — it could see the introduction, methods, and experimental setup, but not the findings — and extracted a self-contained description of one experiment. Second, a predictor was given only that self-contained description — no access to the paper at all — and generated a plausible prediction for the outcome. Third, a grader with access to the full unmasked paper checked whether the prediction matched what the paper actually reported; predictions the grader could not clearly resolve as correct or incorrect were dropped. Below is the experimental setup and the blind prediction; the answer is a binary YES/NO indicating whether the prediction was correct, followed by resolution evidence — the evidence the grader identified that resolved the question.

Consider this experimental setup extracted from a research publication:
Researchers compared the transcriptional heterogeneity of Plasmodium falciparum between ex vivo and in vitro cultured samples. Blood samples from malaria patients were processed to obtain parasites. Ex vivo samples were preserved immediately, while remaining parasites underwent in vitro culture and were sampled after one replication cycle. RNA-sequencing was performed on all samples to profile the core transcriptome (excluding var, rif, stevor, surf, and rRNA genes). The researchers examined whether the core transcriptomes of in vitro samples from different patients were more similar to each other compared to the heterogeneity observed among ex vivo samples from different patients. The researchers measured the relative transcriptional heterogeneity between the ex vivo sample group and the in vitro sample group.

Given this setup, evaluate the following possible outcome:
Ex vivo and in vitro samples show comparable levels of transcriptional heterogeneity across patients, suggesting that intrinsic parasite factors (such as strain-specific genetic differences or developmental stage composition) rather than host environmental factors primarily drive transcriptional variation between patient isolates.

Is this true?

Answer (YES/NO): NO